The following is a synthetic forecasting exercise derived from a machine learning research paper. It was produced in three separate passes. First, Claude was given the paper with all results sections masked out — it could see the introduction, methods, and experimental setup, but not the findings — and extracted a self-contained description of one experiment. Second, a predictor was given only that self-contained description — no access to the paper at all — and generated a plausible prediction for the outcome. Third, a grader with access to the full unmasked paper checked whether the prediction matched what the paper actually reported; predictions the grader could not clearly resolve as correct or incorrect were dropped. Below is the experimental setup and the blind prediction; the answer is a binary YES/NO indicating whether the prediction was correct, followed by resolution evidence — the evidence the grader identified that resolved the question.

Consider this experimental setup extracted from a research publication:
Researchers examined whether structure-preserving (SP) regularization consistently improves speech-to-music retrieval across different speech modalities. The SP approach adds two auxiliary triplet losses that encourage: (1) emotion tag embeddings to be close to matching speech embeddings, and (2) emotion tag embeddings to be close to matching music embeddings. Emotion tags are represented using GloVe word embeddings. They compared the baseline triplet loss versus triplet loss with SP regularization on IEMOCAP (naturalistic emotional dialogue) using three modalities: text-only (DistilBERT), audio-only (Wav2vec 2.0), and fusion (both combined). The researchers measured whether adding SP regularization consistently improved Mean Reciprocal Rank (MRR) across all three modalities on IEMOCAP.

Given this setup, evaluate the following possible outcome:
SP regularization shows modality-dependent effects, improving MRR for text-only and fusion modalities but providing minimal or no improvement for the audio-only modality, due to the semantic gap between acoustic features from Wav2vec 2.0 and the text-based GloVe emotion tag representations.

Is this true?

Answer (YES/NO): NO